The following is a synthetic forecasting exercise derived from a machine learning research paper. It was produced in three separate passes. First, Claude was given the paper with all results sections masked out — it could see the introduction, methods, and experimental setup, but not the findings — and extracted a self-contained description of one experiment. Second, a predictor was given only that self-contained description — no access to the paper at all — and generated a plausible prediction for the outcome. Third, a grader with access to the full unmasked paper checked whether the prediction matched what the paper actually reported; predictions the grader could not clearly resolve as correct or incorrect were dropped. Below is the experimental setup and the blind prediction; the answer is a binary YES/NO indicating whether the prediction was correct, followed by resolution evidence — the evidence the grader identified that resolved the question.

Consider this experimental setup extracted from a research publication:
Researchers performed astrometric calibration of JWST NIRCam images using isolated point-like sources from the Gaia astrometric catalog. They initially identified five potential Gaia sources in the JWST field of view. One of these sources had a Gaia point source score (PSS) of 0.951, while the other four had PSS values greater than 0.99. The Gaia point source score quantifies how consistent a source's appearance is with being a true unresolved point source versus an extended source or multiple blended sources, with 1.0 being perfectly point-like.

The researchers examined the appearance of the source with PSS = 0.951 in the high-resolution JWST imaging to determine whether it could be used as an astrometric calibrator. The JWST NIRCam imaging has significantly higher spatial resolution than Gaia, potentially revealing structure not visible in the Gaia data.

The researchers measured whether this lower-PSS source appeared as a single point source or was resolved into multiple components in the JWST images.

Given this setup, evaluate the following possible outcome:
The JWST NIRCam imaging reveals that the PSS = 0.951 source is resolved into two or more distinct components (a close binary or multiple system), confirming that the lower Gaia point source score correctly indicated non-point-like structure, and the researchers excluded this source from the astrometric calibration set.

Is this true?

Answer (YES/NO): YES